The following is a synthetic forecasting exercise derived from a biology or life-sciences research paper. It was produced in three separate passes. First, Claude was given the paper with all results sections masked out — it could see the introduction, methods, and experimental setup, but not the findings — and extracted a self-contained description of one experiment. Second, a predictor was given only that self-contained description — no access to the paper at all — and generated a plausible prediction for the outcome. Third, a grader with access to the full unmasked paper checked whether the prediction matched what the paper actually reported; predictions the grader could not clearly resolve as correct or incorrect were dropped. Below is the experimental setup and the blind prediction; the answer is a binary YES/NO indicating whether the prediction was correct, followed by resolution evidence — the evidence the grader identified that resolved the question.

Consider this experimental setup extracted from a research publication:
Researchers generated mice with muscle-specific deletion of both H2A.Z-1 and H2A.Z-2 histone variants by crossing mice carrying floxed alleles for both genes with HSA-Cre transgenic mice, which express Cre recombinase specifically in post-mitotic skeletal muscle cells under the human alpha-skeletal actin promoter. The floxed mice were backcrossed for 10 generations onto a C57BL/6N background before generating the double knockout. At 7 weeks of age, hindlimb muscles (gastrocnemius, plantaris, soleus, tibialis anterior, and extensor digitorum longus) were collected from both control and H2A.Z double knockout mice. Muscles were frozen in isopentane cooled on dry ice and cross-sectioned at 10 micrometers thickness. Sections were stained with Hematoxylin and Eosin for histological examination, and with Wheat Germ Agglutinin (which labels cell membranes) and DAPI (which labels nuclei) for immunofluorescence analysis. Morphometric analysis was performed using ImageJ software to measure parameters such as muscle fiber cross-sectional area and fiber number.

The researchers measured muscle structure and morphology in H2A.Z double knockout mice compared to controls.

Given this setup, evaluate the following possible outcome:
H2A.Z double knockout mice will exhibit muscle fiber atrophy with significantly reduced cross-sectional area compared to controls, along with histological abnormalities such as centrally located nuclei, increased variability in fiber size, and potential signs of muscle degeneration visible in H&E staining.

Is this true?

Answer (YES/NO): NO